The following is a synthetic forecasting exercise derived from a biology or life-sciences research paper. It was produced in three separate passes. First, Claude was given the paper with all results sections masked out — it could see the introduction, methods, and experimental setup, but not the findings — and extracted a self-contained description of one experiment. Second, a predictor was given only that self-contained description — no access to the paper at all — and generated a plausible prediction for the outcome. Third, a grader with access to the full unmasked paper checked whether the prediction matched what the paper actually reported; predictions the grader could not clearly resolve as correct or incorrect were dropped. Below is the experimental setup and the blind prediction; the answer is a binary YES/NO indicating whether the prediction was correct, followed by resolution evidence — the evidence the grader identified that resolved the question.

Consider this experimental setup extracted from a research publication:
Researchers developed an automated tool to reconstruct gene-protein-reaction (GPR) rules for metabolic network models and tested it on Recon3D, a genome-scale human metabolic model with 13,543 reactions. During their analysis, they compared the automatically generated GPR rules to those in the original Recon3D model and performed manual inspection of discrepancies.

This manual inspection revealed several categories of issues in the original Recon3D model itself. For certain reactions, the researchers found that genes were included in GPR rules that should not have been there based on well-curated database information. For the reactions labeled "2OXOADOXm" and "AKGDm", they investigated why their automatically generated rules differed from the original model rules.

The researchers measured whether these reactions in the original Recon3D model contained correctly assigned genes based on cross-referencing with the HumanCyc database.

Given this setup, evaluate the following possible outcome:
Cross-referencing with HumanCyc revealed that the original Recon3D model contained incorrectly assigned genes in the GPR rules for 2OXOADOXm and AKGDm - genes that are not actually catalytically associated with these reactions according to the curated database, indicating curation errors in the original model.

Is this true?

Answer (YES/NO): YES